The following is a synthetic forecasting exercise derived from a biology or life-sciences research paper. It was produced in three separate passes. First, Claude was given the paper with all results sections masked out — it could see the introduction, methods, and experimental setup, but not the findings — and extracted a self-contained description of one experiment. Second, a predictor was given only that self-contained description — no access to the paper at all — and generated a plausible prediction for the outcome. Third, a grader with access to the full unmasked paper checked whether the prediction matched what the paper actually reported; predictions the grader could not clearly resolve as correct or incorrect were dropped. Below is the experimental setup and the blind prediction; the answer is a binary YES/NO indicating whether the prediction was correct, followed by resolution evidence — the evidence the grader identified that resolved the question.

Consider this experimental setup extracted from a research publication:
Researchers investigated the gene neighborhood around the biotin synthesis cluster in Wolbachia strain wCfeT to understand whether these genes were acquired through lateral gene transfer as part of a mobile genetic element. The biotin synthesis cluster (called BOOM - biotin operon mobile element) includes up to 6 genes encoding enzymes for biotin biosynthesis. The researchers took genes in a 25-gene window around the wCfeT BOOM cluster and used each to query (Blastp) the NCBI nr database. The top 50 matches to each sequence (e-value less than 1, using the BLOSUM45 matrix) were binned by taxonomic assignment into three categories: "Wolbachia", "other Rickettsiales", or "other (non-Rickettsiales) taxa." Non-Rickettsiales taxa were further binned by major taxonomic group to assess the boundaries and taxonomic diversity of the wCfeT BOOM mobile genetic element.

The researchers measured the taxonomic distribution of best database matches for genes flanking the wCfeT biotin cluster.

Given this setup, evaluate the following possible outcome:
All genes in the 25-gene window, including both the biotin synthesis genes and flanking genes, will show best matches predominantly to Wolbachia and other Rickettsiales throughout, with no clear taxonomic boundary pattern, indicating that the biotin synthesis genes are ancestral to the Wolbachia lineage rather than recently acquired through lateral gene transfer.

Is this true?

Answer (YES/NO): NO